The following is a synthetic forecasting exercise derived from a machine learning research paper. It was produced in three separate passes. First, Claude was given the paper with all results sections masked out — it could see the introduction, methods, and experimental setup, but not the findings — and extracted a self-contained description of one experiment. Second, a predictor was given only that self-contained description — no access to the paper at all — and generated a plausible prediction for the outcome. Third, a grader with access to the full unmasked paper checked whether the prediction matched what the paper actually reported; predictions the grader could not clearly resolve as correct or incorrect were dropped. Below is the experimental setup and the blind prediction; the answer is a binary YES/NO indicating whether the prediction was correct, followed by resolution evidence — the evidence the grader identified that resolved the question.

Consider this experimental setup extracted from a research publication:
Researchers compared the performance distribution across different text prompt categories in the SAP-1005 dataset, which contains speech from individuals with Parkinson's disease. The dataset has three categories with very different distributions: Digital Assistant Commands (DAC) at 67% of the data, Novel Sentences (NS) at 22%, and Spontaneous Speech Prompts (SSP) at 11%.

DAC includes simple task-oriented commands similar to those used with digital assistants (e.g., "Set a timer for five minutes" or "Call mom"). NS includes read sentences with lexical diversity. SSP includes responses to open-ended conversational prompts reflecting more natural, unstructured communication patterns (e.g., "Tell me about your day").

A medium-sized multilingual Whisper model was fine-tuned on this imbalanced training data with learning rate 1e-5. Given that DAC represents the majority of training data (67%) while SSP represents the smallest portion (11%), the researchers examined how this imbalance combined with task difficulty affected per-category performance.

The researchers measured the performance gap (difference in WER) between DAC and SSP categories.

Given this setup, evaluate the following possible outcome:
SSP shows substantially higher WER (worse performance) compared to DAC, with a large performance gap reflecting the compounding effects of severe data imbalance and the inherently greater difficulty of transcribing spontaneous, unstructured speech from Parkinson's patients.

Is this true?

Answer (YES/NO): YES